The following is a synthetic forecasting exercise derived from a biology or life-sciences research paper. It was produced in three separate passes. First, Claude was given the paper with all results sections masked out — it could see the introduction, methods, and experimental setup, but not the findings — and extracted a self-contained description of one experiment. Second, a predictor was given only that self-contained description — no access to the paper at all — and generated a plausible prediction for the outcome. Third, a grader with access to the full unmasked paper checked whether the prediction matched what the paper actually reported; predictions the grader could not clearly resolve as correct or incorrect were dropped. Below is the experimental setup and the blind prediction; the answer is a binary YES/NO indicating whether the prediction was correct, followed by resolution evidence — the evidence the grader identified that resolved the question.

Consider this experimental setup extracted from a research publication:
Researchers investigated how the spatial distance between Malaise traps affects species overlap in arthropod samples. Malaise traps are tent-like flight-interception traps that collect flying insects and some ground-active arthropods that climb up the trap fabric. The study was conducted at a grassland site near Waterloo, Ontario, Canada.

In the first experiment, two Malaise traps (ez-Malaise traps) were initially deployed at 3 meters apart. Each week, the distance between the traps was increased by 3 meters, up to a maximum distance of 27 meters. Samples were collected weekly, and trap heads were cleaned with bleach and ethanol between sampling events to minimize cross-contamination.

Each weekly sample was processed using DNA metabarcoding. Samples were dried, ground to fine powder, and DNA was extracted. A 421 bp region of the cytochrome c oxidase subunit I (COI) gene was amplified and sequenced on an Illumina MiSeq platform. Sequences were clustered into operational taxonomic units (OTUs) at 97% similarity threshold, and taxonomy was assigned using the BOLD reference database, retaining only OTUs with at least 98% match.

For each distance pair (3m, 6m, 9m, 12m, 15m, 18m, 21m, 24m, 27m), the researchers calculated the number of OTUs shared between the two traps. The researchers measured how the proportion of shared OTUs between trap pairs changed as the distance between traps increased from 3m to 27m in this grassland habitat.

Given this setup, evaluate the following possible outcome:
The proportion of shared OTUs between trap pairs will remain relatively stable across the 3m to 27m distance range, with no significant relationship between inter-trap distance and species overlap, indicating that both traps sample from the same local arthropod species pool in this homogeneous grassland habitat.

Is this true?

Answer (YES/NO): NO